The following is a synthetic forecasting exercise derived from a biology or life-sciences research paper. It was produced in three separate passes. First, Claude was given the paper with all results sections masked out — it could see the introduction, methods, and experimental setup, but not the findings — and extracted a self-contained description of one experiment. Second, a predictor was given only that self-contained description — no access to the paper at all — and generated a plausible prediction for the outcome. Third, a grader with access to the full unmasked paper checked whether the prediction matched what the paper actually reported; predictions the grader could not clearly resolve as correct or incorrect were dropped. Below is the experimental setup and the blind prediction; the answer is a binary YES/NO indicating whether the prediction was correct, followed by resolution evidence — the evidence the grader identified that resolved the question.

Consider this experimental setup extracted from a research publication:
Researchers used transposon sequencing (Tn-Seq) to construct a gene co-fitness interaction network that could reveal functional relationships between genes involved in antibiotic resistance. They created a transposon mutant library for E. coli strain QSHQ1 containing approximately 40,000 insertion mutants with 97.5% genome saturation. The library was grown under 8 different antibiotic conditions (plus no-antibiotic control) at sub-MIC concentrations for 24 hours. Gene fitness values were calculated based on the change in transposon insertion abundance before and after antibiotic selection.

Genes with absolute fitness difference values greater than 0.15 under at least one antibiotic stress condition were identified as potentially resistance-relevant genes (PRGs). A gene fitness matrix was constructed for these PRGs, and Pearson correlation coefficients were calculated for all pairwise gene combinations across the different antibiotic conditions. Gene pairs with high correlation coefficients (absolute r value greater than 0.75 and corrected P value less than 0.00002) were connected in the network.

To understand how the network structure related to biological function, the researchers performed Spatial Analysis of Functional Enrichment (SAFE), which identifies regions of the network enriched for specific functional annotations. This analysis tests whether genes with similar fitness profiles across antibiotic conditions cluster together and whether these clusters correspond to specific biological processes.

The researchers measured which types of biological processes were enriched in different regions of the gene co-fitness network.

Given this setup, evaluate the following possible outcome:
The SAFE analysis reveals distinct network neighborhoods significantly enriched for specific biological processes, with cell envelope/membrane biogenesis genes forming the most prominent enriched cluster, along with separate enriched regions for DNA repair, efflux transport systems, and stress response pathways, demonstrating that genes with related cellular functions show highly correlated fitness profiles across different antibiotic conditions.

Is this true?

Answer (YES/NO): NO